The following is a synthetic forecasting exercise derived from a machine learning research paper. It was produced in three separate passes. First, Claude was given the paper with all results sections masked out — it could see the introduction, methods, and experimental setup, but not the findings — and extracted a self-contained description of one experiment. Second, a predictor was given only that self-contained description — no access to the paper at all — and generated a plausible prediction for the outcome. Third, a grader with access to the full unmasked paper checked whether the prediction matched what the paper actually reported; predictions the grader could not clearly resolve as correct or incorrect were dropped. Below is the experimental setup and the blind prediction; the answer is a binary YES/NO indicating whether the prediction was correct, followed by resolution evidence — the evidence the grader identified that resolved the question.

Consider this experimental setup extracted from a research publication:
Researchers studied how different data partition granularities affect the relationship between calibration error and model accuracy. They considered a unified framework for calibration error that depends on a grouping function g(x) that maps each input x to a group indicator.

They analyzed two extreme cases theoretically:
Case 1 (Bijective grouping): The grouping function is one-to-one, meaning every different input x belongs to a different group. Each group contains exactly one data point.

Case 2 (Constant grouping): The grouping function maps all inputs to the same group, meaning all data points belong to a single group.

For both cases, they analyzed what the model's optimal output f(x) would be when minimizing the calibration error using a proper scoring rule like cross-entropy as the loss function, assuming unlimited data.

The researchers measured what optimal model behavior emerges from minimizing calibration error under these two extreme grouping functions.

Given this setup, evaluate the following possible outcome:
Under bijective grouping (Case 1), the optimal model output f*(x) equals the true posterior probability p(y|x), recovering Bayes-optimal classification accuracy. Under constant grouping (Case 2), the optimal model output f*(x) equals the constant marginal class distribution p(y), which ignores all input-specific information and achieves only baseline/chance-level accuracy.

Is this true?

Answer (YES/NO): YES